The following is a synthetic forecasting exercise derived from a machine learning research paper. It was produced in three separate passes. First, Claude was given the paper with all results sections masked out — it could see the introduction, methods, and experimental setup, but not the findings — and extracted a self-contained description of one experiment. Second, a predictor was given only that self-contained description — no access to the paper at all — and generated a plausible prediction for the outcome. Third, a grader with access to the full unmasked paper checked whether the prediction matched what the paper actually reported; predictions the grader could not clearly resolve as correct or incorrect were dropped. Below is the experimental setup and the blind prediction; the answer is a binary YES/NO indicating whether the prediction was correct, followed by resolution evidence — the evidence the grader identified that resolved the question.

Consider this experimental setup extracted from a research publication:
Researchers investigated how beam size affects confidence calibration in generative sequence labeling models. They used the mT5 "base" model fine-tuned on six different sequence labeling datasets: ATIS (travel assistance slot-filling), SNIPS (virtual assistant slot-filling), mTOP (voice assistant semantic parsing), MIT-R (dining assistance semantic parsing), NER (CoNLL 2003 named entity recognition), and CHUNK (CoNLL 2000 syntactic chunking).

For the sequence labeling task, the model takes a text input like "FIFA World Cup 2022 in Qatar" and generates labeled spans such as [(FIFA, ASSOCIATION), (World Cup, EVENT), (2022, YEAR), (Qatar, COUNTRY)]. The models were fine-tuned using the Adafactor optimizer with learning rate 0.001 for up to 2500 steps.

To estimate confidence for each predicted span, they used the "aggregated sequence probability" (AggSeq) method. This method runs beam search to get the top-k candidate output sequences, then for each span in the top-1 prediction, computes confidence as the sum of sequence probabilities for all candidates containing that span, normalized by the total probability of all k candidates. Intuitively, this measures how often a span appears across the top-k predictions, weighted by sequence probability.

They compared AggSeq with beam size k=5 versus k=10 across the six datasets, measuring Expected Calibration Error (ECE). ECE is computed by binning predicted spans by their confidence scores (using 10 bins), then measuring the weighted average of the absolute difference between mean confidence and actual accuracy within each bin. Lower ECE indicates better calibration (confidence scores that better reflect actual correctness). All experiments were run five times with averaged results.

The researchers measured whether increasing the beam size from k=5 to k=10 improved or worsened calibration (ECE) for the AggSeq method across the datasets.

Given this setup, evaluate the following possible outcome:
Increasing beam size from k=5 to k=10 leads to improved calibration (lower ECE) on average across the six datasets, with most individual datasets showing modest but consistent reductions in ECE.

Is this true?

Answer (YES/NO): NO